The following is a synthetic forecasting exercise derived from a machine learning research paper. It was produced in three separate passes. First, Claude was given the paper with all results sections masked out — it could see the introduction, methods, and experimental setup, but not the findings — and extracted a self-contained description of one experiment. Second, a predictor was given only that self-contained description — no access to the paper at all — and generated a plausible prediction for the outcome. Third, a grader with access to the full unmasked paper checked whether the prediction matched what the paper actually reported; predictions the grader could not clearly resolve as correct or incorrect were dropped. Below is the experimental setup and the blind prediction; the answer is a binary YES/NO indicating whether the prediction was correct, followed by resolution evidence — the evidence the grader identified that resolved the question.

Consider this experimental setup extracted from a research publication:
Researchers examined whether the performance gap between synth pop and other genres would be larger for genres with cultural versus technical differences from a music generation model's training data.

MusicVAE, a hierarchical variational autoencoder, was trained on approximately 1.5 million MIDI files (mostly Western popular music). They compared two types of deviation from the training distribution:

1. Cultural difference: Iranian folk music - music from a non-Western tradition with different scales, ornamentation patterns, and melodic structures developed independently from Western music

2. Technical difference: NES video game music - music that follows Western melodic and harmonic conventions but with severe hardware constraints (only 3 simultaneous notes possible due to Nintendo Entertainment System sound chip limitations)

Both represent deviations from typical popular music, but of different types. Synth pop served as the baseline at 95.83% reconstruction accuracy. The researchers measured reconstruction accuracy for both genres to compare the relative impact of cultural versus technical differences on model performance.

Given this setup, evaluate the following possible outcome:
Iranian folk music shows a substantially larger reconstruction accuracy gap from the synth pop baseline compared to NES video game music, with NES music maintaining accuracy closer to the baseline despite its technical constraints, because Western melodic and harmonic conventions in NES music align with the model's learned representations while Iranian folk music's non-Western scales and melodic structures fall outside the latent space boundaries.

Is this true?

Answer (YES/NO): YES